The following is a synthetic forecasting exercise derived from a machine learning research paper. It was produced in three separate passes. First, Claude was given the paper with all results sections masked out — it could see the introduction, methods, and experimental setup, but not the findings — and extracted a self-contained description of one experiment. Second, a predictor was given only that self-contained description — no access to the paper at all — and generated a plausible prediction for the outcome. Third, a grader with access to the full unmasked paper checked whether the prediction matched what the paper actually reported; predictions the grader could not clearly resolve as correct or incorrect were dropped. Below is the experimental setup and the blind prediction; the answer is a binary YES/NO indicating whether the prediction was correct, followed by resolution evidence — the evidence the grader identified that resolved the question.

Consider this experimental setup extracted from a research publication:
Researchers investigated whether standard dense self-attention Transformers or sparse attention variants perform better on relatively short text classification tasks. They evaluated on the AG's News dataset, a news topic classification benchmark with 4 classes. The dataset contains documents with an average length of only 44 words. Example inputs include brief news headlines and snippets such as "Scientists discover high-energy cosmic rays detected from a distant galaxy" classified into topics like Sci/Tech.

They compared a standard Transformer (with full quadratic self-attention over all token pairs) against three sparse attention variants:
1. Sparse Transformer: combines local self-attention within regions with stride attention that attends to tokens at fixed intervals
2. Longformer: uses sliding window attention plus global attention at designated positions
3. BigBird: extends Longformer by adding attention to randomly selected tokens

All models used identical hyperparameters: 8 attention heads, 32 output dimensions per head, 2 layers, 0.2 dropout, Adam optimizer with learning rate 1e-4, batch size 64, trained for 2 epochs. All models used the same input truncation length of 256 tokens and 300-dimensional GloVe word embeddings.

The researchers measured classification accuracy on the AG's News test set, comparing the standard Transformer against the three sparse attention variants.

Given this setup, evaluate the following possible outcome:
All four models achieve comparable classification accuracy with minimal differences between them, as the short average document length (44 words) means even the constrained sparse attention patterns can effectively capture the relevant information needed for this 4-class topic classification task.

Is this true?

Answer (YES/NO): NO